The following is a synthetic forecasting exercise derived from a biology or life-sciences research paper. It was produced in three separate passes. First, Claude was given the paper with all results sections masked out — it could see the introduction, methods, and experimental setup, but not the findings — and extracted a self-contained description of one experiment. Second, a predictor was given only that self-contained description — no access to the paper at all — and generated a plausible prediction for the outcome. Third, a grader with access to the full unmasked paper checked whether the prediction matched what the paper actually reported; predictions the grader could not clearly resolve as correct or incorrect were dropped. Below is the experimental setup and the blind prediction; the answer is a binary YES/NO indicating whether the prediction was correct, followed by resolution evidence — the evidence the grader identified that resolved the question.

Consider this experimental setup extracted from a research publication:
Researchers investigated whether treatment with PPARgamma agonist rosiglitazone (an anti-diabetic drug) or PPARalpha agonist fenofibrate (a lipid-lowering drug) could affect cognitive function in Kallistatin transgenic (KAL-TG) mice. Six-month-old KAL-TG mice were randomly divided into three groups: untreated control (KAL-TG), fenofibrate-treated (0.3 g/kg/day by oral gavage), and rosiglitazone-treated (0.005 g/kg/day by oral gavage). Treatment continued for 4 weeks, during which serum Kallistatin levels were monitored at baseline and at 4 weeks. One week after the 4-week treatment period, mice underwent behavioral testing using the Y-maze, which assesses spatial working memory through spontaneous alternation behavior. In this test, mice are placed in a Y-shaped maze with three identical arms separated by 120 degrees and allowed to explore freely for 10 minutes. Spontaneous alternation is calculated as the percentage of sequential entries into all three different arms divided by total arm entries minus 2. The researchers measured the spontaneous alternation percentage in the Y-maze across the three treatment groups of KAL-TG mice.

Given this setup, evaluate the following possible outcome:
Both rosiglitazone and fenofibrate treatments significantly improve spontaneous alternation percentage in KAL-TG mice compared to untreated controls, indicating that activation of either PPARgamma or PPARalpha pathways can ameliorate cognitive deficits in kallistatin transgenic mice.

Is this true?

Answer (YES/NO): NO